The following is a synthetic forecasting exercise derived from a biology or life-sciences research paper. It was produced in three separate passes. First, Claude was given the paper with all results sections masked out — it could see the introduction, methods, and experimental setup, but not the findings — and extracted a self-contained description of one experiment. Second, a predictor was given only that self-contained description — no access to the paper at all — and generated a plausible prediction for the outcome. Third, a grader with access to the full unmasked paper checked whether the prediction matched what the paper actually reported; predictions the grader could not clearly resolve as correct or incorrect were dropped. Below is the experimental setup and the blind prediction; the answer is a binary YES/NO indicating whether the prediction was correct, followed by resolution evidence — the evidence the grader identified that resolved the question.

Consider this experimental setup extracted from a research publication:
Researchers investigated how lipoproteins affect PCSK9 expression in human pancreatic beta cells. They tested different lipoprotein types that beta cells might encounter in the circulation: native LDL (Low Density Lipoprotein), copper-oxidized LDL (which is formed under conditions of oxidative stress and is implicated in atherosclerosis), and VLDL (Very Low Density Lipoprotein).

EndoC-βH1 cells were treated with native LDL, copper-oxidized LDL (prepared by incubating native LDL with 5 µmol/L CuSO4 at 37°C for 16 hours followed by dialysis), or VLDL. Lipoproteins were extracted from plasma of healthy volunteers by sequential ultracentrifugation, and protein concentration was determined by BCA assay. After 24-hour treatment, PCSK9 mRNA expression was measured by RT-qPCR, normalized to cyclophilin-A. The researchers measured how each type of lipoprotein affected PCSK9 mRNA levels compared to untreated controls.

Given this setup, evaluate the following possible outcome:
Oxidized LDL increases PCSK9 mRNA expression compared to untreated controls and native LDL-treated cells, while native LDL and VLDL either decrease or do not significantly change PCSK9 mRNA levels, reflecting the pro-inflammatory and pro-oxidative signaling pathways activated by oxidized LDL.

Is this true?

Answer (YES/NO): NO